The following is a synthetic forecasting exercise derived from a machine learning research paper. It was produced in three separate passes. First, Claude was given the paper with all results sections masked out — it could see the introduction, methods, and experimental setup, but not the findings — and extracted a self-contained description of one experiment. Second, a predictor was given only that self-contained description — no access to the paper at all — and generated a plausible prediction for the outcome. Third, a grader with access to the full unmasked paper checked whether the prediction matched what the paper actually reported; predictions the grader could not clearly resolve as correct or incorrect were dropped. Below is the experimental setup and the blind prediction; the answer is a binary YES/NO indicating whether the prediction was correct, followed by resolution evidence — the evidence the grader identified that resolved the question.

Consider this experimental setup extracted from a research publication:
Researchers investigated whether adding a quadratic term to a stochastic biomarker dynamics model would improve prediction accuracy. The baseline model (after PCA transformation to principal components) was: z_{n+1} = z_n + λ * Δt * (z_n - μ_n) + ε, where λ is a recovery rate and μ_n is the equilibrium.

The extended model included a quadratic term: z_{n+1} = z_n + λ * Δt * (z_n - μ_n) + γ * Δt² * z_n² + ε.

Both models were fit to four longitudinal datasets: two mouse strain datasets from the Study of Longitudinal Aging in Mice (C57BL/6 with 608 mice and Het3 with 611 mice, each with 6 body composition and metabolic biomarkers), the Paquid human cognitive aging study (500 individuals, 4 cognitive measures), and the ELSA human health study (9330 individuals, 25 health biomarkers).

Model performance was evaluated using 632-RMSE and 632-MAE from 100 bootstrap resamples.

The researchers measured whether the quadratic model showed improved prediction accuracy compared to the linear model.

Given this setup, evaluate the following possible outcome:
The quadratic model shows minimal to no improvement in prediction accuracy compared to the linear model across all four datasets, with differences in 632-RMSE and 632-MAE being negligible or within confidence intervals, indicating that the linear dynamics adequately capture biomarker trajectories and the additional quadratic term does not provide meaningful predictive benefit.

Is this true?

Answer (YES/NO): YES